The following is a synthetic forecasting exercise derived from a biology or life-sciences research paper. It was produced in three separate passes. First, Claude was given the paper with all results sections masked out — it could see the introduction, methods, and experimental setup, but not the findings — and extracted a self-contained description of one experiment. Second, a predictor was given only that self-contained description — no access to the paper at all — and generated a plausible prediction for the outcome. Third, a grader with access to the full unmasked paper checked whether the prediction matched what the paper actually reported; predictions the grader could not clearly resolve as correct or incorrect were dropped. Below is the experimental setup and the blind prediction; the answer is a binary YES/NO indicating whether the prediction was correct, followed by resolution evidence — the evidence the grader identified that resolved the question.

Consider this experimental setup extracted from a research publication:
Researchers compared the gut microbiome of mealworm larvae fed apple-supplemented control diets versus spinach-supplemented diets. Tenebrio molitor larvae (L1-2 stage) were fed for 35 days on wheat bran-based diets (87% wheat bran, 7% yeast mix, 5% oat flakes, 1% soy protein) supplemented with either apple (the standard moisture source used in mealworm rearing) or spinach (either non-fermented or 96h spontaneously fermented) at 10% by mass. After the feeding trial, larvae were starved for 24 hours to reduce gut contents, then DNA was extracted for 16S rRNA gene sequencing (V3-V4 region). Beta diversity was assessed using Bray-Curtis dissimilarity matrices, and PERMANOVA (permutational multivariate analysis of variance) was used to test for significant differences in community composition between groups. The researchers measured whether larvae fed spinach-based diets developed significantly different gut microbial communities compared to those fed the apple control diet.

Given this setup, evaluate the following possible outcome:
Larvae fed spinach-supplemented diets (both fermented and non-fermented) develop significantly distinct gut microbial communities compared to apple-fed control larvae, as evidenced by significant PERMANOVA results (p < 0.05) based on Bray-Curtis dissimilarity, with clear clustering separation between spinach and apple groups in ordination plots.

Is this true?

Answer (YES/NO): YES